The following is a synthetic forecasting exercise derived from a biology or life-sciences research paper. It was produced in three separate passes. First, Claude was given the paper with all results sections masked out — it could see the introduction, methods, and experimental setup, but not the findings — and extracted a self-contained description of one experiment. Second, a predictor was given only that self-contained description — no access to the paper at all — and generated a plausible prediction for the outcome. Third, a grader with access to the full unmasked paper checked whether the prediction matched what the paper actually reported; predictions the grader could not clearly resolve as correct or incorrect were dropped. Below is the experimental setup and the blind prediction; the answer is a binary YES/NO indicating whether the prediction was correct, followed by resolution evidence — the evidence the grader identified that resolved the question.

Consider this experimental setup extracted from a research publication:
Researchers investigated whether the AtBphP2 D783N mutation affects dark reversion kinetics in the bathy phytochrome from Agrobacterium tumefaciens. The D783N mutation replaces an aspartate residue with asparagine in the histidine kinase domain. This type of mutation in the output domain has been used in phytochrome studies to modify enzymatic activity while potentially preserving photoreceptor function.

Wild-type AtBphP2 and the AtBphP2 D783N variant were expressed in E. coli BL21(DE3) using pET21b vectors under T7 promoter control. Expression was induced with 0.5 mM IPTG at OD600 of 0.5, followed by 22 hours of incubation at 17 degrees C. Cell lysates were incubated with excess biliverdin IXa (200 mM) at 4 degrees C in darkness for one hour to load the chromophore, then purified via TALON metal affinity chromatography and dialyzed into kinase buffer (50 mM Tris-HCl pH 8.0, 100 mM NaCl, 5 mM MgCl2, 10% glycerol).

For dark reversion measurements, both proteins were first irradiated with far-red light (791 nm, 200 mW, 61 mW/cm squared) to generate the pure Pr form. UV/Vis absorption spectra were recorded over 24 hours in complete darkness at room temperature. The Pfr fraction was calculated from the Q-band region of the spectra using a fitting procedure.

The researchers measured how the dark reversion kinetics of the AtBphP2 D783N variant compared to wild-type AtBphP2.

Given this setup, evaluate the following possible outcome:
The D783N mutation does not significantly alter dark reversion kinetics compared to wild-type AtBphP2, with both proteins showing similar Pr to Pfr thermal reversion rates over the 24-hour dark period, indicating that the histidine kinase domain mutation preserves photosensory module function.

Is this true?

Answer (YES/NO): YES